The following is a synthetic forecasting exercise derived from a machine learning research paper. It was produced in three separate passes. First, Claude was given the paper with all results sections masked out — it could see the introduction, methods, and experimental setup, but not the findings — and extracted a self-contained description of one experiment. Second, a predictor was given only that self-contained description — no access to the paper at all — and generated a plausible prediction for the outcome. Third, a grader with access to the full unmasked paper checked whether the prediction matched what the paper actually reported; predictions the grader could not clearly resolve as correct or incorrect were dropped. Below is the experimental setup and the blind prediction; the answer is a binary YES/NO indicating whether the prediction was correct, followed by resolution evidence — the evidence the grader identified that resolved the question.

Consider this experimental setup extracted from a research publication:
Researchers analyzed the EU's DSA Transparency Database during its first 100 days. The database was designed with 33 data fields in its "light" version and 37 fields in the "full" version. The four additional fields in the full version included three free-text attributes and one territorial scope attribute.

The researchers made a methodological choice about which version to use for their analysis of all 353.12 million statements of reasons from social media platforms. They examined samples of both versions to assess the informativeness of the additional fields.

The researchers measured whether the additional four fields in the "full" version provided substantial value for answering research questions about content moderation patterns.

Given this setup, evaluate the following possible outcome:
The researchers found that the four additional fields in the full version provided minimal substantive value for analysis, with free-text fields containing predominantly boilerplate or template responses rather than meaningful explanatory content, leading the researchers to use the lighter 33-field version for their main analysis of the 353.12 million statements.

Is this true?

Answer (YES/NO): NO